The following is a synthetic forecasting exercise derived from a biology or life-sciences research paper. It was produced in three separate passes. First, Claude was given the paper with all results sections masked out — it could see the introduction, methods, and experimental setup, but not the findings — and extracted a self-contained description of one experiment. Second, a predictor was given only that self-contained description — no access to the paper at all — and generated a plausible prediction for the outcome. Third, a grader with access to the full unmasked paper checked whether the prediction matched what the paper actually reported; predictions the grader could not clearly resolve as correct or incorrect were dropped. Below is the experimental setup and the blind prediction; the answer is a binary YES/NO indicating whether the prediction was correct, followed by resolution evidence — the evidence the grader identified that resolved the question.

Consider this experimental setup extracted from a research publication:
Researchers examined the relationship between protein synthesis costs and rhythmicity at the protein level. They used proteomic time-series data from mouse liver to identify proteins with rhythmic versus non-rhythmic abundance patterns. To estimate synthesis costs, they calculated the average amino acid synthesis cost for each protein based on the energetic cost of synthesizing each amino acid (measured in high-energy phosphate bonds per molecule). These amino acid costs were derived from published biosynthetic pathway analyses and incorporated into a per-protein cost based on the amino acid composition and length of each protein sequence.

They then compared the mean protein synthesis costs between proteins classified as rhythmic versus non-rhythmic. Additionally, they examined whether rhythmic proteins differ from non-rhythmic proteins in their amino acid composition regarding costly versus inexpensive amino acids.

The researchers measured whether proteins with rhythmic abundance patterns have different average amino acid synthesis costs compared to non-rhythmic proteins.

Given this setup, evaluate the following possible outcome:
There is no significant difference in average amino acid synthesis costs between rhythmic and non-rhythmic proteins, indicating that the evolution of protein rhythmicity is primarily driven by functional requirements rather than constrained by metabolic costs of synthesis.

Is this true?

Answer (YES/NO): NO